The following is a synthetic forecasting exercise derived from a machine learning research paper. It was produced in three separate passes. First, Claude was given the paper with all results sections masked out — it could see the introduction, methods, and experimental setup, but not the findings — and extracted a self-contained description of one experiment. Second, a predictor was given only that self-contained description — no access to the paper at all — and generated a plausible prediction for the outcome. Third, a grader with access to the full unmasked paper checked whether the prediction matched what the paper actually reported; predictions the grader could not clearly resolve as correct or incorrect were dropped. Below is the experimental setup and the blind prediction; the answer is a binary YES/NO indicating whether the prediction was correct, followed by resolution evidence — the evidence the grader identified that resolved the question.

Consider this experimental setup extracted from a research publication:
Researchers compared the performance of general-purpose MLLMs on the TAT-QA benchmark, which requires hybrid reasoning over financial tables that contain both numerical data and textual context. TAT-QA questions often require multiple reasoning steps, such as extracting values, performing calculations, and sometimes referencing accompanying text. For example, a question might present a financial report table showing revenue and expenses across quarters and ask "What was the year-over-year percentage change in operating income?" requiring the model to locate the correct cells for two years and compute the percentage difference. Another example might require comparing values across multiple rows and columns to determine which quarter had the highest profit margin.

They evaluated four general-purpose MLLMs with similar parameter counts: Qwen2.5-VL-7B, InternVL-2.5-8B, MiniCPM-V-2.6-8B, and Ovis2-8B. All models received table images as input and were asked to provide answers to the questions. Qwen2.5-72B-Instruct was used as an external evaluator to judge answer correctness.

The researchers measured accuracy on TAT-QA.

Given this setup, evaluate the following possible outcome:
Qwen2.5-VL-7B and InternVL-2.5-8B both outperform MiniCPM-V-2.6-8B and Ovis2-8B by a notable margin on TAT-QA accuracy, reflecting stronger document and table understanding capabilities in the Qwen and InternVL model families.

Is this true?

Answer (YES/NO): NO